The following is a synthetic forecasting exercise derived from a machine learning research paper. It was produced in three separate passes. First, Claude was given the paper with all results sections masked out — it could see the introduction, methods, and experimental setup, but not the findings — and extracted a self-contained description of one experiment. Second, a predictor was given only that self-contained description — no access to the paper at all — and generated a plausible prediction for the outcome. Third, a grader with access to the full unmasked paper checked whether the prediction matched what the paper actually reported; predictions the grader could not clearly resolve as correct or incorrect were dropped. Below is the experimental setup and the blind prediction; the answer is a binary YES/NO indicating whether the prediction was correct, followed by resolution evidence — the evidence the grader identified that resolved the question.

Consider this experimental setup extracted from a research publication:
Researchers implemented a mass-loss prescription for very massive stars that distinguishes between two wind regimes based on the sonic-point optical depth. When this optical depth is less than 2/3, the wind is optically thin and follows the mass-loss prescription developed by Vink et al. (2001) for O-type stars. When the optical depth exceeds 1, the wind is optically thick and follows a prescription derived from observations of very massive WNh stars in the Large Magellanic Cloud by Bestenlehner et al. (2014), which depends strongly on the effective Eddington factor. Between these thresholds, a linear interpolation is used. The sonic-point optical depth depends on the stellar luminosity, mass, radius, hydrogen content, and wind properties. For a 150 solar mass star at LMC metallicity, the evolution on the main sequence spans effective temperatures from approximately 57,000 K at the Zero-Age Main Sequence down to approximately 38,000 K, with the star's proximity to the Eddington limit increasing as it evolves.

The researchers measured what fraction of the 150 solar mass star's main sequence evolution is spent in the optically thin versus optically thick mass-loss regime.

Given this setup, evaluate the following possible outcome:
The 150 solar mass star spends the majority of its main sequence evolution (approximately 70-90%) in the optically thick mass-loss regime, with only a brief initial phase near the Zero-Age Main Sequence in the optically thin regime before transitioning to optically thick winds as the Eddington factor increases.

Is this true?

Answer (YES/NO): YES